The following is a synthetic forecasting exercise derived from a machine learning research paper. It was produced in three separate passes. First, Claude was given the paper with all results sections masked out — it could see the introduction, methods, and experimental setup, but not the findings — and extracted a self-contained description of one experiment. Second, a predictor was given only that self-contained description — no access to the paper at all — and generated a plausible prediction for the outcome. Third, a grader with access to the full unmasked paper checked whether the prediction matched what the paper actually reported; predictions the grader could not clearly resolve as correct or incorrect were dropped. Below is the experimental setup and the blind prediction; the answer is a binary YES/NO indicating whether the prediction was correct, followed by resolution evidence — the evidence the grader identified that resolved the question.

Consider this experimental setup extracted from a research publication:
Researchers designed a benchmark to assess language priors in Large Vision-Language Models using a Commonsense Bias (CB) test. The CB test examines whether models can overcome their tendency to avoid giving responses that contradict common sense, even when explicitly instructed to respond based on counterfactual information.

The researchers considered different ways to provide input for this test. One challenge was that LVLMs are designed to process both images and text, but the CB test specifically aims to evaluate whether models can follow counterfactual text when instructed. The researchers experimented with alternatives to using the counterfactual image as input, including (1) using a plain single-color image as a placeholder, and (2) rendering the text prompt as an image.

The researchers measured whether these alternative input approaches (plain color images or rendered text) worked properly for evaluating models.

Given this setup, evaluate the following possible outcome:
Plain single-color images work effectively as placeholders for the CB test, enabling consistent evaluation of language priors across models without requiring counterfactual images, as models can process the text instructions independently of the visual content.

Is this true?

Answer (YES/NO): NO